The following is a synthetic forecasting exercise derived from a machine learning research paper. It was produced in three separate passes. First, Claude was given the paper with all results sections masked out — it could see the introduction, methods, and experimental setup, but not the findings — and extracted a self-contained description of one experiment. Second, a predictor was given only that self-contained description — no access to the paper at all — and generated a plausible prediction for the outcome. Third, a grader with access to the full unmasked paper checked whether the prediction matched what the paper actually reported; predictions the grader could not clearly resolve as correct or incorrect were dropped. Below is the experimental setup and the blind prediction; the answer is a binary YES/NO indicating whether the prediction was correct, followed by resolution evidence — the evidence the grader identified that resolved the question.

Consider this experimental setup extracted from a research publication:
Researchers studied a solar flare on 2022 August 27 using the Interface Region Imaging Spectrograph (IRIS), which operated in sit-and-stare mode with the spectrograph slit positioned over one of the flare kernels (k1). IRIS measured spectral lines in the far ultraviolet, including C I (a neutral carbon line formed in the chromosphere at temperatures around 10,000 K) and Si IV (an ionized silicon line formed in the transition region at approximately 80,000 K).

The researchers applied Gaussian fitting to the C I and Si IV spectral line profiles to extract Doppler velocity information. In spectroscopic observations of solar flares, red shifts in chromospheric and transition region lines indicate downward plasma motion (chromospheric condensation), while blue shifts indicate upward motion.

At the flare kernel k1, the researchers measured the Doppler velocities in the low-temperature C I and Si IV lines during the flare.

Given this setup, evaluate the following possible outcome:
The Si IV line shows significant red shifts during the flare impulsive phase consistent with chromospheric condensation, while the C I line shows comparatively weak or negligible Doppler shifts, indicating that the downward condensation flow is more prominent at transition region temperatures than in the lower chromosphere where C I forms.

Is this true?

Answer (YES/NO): NO